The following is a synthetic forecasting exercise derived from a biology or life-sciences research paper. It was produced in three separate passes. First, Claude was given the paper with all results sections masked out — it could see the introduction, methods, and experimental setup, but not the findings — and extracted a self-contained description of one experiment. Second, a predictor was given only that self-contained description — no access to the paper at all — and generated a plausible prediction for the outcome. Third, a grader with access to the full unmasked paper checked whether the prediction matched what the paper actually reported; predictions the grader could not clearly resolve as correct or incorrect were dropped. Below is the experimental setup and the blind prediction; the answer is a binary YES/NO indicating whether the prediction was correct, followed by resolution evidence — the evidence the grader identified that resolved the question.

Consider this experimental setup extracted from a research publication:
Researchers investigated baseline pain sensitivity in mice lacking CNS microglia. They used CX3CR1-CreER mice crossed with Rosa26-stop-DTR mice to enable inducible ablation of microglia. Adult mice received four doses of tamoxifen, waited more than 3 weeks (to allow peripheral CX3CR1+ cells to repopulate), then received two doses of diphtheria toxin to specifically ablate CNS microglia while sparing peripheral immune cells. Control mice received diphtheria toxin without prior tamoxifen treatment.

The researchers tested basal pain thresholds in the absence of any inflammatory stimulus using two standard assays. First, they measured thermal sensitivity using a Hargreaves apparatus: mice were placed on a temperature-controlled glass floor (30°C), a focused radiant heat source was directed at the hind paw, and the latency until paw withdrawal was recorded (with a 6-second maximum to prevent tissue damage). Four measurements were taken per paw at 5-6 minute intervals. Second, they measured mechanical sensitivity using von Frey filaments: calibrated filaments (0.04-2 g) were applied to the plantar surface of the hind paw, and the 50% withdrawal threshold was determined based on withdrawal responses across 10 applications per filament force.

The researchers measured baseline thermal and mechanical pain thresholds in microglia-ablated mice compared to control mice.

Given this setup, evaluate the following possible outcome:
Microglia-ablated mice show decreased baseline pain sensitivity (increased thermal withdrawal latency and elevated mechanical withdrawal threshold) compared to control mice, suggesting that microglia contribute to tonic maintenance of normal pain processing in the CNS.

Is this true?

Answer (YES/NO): NO